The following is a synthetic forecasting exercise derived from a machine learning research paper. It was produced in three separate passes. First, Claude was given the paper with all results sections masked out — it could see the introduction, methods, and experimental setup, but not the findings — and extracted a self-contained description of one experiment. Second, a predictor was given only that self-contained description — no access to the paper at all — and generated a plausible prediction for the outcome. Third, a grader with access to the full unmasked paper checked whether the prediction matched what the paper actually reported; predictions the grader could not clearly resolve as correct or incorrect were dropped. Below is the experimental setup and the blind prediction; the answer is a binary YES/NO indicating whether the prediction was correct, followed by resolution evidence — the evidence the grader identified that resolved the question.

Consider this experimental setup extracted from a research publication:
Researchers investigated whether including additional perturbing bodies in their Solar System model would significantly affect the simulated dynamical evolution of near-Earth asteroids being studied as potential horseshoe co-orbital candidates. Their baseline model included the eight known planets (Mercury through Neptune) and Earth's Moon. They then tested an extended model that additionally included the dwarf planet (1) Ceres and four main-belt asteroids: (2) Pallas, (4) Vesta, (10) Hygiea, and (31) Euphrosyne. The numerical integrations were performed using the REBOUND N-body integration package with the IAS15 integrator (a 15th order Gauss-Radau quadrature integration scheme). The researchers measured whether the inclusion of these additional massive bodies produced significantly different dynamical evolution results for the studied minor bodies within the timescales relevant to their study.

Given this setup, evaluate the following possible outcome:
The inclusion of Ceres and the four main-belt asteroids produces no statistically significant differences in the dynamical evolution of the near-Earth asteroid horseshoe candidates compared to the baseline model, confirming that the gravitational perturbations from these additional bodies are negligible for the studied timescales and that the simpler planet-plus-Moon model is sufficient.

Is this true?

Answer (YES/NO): YES